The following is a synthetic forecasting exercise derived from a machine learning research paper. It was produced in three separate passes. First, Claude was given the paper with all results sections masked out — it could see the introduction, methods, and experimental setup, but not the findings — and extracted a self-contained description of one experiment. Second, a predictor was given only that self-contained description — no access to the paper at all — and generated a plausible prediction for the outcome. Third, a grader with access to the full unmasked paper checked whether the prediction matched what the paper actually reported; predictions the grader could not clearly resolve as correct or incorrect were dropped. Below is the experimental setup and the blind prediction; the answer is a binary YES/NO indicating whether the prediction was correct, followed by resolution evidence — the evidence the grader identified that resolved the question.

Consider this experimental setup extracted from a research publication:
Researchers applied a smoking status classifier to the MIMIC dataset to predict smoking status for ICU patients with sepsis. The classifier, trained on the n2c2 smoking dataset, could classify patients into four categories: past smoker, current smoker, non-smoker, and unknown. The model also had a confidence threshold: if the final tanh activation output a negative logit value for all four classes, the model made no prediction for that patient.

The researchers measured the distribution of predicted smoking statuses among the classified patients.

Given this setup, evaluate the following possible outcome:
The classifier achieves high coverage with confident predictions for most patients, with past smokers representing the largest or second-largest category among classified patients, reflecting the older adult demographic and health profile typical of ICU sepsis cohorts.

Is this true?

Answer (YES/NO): YES